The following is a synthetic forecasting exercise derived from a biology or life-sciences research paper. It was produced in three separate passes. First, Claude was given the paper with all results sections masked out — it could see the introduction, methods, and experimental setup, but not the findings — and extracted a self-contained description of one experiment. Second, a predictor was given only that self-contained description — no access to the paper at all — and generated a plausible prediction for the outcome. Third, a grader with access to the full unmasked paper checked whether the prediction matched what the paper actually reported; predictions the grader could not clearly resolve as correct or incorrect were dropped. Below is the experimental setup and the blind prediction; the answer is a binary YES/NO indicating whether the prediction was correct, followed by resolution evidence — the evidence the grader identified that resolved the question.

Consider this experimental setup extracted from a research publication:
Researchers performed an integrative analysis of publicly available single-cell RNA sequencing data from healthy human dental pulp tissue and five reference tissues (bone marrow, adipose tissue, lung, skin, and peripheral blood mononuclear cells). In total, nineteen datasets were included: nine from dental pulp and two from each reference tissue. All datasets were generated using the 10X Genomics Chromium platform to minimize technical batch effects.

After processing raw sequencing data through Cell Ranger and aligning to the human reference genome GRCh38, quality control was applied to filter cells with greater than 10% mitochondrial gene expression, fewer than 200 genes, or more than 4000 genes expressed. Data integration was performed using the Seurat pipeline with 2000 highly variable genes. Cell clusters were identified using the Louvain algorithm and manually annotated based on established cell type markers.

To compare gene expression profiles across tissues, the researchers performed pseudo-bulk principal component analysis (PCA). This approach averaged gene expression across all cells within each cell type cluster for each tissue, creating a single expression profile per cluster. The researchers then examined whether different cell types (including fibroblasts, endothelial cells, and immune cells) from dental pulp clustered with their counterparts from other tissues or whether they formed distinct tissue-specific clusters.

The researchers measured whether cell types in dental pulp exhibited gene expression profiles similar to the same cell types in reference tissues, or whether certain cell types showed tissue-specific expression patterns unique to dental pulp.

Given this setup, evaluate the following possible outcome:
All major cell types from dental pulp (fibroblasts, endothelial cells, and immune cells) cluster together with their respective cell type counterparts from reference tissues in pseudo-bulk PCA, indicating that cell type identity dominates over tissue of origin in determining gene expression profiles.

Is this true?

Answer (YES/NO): NO